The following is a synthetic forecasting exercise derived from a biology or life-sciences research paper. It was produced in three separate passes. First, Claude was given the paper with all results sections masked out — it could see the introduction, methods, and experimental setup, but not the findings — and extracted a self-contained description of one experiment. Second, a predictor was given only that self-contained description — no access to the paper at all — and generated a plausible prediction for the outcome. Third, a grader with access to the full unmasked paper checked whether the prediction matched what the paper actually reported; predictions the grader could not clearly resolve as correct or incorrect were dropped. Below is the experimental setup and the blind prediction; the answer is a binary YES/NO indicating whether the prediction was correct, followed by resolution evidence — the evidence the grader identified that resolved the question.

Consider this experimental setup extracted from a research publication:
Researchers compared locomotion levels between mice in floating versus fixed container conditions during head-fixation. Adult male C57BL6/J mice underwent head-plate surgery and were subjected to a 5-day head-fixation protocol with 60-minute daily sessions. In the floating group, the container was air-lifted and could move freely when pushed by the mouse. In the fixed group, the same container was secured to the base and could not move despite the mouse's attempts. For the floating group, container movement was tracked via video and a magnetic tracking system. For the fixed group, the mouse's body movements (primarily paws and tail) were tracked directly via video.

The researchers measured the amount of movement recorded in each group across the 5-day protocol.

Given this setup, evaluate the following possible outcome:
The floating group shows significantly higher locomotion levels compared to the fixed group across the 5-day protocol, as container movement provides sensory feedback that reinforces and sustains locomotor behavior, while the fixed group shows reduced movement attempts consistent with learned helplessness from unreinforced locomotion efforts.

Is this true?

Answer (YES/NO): YES